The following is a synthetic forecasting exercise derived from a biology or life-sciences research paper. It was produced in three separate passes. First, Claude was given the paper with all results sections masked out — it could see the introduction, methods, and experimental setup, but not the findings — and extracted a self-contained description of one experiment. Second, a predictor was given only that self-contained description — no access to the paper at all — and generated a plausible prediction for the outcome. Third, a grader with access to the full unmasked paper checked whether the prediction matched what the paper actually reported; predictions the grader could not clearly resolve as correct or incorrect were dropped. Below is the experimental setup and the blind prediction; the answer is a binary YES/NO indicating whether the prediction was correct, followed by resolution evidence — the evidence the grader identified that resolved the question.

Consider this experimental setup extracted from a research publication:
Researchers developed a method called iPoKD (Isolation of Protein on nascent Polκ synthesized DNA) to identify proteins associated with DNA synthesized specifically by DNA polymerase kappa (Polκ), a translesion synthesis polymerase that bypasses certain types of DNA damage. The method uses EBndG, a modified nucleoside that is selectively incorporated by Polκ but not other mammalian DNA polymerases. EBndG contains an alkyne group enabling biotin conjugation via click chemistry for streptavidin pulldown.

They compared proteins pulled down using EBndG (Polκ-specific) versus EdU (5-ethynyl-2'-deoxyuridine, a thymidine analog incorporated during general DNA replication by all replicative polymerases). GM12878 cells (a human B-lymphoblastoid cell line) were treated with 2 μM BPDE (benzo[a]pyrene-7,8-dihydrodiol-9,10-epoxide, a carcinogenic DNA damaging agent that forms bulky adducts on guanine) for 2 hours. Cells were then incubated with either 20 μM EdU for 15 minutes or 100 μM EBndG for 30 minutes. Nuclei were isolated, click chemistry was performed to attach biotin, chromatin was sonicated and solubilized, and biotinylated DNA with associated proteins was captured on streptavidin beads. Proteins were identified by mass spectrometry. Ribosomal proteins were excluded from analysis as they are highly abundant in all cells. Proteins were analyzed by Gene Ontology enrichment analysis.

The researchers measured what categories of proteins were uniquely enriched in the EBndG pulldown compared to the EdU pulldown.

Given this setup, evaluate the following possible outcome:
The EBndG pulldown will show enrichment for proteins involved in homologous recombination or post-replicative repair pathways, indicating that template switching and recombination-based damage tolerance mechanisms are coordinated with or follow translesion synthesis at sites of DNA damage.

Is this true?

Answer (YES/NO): NO